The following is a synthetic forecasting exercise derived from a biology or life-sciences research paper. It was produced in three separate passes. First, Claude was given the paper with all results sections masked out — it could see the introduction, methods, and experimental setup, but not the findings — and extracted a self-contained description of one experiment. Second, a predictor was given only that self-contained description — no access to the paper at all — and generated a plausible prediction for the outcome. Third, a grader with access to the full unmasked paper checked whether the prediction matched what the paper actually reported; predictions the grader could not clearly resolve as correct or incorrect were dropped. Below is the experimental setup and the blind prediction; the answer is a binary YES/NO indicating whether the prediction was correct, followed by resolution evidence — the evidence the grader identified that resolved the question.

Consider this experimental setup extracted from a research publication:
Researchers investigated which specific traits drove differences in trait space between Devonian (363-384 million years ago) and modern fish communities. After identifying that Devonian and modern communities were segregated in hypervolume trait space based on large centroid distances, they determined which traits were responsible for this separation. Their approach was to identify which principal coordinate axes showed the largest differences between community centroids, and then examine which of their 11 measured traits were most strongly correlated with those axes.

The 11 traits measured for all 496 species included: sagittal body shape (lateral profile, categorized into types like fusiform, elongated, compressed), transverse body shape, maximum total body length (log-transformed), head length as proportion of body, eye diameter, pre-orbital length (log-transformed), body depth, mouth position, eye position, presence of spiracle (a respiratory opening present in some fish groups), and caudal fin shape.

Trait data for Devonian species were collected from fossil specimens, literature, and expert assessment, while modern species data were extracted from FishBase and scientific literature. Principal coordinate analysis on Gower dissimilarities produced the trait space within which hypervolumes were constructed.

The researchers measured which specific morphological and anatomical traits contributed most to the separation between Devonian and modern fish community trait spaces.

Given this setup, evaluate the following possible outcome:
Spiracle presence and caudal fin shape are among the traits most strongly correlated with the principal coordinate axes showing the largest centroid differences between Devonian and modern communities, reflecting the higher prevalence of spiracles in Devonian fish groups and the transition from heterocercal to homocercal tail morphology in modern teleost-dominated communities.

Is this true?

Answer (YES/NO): NO